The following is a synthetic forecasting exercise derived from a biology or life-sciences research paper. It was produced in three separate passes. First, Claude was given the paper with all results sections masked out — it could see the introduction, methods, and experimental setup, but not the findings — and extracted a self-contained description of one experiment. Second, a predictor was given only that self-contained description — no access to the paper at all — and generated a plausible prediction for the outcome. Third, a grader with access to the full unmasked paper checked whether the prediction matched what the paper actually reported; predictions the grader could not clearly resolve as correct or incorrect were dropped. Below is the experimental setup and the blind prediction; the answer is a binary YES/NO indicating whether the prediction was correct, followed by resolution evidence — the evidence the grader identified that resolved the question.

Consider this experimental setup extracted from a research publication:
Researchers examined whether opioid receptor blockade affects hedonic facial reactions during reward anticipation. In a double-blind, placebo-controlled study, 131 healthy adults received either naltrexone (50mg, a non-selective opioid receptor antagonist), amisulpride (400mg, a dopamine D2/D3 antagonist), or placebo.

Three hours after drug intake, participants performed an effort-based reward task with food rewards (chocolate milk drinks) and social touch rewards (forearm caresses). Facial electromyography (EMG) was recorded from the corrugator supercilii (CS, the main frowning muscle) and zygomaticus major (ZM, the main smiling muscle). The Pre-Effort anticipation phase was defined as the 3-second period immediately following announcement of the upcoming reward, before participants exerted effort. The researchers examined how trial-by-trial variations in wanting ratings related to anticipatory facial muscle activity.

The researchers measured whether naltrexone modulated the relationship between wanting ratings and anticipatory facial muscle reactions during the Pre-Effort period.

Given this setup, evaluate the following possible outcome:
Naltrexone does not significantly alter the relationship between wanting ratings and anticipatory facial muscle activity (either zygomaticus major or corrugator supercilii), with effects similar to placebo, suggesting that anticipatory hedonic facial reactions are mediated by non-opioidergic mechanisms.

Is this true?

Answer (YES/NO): NO